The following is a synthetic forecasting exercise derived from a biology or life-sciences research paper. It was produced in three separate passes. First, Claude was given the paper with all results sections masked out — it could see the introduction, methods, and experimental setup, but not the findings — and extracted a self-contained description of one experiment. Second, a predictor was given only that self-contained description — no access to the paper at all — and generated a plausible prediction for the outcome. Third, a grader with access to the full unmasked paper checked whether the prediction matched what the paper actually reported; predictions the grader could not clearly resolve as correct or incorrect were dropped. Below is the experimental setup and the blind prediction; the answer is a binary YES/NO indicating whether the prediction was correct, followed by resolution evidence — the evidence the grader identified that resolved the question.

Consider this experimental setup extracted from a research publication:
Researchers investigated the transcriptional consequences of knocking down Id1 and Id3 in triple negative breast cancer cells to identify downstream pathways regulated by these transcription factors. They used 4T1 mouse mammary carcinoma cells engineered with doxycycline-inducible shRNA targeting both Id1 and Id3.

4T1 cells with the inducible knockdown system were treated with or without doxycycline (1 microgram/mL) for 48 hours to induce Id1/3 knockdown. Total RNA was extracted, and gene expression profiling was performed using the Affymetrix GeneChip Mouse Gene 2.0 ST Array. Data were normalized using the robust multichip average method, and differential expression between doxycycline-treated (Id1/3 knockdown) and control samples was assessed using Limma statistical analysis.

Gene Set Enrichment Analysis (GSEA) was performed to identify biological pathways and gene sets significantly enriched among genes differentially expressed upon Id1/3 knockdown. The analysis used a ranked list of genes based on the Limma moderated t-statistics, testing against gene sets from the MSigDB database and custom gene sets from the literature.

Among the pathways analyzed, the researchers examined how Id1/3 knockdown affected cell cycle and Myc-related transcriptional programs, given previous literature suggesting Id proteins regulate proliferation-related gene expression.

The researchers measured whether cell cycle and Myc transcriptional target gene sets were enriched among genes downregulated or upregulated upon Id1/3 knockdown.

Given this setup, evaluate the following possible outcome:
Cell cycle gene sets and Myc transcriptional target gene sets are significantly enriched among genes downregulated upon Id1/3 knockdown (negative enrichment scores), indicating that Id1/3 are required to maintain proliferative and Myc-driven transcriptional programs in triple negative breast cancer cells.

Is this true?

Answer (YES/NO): YES